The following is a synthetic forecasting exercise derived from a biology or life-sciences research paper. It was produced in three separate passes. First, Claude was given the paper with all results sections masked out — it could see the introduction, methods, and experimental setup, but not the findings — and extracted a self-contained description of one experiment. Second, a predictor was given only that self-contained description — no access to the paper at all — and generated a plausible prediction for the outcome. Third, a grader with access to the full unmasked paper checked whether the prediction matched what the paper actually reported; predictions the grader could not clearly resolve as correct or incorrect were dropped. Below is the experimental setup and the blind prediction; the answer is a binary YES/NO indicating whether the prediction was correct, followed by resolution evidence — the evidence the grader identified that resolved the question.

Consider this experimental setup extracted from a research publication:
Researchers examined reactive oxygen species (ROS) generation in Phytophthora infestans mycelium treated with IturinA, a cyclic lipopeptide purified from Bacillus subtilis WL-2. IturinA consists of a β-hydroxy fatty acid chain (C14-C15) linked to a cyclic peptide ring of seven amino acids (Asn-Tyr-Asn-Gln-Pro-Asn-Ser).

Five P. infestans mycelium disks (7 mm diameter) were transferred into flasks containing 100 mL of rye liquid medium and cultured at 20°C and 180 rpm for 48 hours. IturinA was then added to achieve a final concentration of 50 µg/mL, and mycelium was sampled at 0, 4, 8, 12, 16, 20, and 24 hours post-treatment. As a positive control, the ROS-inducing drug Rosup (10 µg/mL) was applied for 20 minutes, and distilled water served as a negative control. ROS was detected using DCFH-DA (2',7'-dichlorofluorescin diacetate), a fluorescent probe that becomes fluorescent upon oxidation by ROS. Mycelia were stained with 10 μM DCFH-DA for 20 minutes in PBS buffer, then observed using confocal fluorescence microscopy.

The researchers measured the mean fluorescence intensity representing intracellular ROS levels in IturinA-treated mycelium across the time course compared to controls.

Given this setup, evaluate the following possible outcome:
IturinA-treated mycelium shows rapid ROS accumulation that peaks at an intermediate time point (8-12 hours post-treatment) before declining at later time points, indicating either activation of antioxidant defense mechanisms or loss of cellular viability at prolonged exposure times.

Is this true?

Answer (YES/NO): NO